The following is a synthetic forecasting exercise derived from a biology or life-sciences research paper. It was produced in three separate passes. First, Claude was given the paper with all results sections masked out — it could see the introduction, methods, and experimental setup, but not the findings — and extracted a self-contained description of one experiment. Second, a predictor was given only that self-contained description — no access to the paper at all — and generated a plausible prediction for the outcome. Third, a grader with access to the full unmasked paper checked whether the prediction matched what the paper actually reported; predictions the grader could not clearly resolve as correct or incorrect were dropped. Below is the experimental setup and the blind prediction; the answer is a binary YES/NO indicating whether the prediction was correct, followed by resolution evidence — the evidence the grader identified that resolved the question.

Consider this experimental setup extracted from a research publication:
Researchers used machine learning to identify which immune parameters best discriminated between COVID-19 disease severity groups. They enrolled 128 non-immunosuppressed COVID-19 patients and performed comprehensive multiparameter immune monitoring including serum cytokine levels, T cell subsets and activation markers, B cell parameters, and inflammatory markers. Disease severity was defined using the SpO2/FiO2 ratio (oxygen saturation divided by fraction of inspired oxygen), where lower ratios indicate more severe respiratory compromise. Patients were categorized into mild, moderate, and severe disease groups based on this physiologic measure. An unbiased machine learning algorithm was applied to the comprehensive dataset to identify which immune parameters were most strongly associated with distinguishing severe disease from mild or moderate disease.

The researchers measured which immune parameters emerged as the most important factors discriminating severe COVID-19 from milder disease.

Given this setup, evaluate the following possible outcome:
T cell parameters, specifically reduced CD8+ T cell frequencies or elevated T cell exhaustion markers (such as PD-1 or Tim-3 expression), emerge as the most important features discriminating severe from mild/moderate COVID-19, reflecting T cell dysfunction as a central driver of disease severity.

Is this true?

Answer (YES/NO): NO